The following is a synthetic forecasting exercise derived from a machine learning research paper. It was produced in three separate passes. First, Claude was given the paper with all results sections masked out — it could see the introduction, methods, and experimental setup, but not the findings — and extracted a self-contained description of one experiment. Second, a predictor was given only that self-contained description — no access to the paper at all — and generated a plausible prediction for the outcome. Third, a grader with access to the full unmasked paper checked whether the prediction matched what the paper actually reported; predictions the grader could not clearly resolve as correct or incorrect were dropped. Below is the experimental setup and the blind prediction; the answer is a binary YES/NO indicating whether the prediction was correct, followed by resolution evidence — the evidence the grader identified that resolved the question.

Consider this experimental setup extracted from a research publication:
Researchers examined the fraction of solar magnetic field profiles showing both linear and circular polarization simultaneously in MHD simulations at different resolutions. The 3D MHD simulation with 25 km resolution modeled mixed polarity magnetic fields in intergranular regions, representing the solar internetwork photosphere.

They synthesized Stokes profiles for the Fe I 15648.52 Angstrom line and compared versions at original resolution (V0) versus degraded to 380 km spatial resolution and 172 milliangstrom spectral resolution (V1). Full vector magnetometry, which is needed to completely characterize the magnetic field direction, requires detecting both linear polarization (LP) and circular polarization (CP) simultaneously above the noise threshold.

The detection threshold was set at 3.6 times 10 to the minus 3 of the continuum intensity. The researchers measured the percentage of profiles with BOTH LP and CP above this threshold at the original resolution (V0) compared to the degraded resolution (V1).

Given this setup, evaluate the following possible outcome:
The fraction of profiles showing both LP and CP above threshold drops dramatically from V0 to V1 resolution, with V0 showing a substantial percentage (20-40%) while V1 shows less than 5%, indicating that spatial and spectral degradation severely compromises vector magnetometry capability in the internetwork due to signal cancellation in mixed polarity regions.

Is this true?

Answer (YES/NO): NO